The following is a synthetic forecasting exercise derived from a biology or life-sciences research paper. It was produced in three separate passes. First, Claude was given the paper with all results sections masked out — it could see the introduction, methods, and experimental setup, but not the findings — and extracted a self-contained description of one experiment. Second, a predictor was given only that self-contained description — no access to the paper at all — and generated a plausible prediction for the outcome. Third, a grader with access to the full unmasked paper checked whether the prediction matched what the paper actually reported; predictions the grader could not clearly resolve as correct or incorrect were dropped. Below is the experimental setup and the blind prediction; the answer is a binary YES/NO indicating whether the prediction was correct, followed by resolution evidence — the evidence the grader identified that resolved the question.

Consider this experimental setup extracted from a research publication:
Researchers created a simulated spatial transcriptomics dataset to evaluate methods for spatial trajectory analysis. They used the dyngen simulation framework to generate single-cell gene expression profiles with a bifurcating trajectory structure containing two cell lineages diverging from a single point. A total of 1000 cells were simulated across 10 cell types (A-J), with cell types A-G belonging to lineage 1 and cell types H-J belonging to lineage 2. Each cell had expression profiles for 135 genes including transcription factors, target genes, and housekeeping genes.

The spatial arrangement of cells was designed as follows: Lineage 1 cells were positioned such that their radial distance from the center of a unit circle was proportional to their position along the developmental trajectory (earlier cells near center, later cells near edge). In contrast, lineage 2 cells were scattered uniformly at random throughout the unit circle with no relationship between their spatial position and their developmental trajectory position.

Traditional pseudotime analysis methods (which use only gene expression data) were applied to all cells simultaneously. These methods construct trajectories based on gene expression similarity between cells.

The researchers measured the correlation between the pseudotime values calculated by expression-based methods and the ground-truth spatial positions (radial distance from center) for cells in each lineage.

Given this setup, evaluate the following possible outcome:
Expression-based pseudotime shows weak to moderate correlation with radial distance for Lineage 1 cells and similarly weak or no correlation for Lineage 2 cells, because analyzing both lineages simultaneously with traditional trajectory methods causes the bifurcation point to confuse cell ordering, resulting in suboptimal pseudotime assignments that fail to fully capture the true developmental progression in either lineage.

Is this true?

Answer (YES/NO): NO